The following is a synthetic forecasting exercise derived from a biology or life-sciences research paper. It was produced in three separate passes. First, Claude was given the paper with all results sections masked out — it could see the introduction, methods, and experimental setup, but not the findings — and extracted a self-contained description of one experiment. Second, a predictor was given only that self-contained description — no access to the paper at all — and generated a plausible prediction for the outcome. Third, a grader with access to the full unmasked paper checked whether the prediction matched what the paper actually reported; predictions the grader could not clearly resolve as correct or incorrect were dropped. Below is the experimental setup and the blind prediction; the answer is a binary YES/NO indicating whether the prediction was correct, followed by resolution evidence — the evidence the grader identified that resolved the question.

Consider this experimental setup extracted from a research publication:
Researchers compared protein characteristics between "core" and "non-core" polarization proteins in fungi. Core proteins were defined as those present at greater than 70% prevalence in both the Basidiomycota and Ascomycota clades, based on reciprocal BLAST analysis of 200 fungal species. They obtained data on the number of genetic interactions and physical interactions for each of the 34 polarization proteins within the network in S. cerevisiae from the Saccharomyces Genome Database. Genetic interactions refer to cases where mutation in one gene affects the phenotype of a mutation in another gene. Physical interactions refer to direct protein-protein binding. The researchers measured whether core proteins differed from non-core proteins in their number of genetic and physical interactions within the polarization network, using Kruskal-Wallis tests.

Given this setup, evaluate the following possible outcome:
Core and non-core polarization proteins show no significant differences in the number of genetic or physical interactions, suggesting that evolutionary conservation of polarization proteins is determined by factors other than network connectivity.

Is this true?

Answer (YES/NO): YES